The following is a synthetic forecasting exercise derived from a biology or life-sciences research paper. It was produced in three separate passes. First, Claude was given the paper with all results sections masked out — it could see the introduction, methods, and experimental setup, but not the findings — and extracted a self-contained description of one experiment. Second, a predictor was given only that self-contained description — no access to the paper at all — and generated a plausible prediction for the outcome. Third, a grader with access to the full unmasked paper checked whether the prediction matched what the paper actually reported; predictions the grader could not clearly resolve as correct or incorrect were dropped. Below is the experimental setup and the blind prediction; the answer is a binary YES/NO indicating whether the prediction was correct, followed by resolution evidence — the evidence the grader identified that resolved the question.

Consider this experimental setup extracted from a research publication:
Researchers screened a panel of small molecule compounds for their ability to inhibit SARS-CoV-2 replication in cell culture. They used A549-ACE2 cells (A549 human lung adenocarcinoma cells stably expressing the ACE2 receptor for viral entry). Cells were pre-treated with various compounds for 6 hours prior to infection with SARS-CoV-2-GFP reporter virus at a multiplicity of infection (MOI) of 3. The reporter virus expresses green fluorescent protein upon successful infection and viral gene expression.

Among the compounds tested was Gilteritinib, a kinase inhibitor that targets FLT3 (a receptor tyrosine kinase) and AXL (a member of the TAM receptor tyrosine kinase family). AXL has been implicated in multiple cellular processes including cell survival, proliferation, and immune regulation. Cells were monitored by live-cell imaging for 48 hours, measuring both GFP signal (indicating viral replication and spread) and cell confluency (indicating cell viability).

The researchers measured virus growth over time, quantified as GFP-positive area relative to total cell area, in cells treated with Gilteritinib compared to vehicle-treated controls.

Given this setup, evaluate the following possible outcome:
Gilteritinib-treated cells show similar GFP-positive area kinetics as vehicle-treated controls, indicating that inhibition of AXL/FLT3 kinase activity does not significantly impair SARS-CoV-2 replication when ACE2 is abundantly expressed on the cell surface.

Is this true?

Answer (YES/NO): NO